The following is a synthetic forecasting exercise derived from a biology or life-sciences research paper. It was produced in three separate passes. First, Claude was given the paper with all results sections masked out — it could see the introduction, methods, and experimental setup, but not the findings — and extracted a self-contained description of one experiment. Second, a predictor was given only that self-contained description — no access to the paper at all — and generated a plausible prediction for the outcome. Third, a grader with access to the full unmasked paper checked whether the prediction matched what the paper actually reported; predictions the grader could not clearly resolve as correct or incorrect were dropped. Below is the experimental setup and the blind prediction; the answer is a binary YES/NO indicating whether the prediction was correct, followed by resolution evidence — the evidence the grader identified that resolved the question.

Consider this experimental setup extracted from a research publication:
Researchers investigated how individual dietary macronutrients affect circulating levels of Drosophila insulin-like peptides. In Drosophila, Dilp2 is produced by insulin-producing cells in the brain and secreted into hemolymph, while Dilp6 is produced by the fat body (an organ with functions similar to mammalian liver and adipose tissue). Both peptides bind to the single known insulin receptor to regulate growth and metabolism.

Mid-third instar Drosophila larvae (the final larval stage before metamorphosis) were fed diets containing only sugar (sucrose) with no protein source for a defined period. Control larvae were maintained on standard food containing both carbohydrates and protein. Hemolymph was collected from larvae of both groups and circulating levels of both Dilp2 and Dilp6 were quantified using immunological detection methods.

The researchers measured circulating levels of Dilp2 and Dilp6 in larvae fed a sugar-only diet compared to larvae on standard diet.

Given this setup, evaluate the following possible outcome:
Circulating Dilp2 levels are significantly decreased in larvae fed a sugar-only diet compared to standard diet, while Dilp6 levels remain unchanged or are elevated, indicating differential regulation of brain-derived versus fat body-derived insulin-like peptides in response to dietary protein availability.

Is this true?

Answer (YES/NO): YES